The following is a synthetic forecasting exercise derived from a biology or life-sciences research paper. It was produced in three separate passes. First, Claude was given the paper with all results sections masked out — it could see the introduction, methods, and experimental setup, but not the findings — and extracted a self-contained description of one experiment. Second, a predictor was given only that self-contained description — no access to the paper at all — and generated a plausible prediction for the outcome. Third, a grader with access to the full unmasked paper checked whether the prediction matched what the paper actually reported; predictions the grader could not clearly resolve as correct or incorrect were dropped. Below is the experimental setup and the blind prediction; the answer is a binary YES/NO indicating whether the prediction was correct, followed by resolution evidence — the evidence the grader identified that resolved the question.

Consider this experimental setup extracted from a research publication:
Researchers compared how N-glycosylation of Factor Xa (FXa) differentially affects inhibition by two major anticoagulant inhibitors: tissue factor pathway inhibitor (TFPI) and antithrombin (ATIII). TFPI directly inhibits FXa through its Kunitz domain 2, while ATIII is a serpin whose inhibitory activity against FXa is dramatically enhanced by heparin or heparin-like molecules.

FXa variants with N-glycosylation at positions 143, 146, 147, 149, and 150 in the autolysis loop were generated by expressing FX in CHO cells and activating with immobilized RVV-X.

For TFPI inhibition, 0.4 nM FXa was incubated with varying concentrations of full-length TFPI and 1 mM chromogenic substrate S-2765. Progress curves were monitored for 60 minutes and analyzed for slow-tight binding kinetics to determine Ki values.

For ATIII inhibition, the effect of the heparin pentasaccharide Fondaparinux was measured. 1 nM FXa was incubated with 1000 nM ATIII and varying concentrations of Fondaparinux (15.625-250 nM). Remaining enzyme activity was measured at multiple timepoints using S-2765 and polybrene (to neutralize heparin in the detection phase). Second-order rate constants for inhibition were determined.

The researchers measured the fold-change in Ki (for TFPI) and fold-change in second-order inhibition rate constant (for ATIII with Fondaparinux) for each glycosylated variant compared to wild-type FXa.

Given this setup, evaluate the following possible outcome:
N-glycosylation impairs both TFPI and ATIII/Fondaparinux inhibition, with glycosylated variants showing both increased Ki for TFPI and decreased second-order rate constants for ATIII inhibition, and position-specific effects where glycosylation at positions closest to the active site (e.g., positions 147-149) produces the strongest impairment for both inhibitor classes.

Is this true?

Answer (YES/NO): NO